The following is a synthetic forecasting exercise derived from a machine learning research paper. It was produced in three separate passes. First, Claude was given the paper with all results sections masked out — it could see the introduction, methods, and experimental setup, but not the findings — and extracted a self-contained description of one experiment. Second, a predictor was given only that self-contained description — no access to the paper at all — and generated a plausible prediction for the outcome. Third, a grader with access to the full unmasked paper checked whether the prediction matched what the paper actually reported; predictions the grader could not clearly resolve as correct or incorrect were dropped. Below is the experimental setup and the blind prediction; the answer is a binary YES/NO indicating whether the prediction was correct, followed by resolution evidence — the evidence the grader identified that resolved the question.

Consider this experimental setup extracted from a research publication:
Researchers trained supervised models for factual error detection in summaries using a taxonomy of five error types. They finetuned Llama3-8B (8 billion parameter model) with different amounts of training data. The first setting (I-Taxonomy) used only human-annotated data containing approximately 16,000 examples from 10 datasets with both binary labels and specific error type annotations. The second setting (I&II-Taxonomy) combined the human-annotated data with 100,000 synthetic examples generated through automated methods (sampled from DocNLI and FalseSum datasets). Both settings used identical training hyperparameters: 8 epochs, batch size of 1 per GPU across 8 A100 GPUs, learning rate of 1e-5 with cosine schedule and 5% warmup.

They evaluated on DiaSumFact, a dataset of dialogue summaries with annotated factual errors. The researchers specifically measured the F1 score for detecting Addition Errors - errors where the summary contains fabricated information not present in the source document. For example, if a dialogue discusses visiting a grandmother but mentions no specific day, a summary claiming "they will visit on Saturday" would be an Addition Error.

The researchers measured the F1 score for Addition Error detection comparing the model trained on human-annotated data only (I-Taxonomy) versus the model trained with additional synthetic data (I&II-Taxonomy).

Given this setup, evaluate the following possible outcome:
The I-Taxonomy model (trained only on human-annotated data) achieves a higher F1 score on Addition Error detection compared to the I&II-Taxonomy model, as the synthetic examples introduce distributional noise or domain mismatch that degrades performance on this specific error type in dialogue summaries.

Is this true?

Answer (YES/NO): NO